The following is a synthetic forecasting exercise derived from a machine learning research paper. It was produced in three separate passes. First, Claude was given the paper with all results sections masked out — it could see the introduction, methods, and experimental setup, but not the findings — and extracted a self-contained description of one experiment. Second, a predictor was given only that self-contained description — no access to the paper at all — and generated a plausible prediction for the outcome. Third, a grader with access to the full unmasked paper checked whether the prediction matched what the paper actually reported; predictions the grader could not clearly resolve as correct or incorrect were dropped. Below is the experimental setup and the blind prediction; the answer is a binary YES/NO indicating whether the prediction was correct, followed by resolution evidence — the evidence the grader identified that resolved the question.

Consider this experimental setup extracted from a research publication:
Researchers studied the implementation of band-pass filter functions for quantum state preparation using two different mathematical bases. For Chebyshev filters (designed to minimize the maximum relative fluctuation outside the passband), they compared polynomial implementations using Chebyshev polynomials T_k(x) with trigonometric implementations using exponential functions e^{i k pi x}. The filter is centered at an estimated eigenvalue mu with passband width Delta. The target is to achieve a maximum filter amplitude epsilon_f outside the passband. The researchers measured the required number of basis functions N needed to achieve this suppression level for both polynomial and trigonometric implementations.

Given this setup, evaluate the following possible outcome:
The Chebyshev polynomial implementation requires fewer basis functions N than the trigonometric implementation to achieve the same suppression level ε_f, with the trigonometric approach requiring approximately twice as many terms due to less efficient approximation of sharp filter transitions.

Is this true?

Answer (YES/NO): NO